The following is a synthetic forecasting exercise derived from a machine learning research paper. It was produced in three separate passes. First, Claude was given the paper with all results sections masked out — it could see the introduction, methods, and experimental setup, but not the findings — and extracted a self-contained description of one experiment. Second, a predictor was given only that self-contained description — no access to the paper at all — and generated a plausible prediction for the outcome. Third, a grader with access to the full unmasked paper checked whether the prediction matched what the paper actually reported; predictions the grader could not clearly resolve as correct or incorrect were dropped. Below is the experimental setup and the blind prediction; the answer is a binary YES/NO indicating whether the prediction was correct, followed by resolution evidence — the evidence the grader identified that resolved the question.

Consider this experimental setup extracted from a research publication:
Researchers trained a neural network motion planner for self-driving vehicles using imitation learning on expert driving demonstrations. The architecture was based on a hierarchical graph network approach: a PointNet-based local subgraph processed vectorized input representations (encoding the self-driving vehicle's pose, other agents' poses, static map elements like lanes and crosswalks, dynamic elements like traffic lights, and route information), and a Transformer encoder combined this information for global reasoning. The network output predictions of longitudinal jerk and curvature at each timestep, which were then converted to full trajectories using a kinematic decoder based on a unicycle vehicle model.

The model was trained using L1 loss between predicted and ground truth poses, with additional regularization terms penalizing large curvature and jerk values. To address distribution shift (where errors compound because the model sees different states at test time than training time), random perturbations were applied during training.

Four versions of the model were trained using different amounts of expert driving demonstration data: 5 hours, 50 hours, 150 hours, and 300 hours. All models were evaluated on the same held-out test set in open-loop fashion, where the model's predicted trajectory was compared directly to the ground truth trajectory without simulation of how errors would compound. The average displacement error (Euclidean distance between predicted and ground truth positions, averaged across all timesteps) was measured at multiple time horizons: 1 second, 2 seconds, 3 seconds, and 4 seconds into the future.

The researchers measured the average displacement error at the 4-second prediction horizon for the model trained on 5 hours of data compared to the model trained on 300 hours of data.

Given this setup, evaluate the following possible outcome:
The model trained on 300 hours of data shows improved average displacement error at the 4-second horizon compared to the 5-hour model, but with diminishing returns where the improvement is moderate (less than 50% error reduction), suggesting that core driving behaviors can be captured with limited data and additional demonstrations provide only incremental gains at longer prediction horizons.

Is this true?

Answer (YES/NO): NO